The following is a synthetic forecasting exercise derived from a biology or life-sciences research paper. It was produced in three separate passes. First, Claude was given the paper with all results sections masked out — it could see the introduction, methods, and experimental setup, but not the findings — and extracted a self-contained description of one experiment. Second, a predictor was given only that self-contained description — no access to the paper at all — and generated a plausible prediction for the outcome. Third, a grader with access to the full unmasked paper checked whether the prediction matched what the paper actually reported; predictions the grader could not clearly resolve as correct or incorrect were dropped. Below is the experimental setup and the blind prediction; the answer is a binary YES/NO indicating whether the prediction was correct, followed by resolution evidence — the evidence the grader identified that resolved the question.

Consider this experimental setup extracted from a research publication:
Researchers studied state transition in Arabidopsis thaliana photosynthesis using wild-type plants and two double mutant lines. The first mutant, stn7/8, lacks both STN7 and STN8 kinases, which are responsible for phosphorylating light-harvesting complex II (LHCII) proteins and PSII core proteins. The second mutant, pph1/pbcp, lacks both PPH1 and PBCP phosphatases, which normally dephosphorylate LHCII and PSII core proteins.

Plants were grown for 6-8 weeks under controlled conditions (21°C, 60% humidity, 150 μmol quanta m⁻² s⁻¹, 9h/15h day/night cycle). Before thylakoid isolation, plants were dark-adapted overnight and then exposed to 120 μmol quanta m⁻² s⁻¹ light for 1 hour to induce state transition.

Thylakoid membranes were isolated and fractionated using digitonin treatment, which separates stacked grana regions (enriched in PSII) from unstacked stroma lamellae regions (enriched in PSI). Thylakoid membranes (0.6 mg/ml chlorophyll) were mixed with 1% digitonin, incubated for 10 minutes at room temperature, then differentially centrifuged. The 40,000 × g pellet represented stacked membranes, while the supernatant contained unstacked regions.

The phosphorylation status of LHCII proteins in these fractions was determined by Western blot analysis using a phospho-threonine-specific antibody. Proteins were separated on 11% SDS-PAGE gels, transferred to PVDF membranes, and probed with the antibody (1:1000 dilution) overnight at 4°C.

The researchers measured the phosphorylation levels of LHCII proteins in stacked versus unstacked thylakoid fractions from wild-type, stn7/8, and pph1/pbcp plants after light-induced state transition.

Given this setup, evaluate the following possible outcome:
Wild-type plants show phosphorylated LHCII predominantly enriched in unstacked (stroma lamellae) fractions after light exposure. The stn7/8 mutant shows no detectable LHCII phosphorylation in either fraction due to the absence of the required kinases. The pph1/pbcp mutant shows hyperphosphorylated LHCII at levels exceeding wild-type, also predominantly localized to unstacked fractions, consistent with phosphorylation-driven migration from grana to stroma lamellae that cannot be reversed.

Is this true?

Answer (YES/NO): YES